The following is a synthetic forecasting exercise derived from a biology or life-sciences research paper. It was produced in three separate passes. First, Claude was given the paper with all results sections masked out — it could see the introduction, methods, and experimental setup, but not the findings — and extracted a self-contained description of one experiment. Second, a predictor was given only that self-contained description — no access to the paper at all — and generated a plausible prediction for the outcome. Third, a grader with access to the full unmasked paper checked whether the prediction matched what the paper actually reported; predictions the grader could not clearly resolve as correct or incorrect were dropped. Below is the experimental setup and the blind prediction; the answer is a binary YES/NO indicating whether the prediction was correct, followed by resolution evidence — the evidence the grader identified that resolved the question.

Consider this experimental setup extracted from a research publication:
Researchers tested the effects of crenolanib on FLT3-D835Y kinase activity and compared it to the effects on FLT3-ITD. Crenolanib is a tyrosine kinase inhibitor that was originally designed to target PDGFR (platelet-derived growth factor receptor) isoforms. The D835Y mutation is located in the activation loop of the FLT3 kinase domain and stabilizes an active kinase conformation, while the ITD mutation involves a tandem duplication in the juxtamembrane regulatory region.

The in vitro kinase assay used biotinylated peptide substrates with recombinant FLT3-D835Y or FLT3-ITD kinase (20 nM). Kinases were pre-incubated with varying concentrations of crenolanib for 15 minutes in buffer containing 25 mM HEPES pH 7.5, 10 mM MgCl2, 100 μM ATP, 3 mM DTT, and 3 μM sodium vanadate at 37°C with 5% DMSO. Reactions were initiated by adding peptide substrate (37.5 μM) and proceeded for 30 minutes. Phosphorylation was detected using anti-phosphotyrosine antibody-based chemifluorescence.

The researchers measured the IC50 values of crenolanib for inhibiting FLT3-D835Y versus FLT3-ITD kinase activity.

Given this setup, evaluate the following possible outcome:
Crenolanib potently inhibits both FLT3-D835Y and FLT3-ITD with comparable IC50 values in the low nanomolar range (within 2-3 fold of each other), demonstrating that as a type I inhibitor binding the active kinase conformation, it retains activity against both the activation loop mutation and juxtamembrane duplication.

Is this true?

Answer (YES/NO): NO